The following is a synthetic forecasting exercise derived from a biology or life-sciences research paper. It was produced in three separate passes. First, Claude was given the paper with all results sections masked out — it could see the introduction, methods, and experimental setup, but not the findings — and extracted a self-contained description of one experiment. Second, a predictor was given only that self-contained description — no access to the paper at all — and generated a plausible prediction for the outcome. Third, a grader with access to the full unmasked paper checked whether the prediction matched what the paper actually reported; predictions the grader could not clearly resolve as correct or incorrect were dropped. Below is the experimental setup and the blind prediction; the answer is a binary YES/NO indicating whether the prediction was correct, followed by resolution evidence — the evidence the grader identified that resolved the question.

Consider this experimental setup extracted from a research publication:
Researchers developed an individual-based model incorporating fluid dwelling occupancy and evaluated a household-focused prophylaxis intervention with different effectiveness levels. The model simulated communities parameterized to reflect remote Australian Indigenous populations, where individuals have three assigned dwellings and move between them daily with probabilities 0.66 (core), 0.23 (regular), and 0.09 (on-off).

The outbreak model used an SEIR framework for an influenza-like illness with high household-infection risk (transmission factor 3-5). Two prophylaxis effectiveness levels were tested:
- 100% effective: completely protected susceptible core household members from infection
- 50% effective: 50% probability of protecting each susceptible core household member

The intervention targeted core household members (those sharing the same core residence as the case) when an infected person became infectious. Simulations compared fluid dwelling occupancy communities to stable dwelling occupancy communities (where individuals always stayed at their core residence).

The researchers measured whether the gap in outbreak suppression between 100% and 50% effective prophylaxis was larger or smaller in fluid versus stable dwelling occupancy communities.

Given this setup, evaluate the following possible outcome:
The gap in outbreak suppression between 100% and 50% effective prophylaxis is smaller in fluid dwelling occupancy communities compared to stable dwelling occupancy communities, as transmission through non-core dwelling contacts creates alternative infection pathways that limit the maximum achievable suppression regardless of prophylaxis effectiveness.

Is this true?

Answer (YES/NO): YES